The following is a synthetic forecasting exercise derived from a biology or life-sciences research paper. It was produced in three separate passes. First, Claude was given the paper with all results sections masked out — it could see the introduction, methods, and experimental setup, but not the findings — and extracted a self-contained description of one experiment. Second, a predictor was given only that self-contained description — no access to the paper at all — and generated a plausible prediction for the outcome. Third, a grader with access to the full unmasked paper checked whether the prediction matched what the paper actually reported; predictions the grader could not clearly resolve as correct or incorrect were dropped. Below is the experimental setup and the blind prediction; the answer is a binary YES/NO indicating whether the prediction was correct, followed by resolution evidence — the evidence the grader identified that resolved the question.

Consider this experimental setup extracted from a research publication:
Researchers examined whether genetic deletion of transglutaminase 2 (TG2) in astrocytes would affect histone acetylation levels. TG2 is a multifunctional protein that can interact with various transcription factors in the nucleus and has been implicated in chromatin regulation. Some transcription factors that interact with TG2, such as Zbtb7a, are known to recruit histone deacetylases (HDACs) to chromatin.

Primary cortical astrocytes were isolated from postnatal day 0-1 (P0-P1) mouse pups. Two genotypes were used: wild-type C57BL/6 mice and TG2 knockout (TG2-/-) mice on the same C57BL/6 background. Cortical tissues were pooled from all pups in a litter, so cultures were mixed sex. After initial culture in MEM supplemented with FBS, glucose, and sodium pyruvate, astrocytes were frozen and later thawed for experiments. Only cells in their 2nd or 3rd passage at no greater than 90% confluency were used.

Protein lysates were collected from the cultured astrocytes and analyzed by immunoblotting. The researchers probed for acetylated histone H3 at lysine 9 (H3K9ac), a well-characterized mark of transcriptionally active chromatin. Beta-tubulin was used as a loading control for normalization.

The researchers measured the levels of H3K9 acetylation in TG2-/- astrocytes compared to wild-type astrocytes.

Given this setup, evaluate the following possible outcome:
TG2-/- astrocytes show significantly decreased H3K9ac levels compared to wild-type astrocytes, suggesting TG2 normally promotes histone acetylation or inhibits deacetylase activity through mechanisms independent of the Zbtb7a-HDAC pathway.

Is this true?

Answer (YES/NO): NO